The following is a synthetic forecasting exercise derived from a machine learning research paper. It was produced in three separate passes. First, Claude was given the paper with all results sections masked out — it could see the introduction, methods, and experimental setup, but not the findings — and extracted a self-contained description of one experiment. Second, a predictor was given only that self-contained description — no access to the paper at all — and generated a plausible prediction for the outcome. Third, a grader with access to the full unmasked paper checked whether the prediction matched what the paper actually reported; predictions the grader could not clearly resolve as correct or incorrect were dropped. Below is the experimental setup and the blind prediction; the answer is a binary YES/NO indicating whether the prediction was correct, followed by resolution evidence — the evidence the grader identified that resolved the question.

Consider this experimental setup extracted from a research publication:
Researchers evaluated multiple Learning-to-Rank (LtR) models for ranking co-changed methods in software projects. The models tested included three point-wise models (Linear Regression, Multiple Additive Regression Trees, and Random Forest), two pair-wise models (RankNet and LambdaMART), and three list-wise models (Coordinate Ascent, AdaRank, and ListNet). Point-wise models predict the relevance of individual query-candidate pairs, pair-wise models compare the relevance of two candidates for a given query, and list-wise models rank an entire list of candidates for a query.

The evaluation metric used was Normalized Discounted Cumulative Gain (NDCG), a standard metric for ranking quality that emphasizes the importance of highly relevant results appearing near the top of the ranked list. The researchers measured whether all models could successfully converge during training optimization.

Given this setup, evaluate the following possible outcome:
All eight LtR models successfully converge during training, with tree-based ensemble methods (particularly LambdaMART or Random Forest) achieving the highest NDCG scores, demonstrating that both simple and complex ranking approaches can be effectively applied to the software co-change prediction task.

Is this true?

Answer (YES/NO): NO